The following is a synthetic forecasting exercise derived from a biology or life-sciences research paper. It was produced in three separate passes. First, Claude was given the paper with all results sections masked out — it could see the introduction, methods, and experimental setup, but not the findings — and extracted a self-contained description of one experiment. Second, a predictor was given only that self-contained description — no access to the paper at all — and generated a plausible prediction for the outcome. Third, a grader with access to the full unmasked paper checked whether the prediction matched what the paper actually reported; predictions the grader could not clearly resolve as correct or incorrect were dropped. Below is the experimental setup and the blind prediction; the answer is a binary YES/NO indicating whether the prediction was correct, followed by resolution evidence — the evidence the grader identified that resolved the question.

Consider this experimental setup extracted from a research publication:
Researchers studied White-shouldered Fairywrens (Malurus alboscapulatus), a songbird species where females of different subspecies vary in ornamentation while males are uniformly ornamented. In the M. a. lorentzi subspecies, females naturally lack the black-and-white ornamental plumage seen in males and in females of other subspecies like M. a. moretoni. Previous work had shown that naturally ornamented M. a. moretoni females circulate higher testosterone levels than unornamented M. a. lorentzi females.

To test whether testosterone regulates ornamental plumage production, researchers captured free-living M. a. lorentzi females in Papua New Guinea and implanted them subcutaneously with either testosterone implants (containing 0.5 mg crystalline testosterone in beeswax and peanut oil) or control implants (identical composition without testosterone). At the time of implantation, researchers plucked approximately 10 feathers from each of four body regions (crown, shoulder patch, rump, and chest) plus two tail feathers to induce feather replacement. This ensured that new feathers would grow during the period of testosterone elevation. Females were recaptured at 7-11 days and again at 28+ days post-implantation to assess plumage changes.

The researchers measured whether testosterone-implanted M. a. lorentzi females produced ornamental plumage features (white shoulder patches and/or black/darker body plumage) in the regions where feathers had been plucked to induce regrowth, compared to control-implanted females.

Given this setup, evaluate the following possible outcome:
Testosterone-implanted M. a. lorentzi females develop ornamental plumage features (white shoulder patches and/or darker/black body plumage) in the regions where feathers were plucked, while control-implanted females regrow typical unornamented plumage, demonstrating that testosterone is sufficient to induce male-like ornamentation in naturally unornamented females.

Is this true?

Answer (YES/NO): NO